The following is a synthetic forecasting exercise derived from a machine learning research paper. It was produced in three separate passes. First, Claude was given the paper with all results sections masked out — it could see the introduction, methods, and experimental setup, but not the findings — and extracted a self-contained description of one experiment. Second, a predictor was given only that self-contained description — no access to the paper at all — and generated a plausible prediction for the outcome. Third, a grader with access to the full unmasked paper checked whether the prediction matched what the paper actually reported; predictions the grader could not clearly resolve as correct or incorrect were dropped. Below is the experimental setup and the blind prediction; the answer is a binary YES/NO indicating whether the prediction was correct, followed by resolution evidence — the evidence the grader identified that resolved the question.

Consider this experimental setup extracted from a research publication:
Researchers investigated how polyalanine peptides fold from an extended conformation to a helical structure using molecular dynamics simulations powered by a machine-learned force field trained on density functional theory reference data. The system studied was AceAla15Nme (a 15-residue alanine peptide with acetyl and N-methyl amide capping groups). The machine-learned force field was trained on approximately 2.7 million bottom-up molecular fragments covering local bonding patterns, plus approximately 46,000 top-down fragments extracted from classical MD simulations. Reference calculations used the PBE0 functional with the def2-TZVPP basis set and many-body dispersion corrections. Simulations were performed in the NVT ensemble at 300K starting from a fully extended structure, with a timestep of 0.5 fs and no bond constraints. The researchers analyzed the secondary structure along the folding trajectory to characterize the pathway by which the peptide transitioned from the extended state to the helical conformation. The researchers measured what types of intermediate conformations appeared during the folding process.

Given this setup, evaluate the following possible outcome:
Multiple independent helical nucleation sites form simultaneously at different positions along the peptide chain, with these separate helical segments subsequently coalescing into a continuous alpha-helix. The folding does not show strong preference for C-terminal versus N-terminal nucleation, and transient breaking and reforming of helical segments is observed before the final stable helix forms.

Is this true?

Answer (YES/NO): NO